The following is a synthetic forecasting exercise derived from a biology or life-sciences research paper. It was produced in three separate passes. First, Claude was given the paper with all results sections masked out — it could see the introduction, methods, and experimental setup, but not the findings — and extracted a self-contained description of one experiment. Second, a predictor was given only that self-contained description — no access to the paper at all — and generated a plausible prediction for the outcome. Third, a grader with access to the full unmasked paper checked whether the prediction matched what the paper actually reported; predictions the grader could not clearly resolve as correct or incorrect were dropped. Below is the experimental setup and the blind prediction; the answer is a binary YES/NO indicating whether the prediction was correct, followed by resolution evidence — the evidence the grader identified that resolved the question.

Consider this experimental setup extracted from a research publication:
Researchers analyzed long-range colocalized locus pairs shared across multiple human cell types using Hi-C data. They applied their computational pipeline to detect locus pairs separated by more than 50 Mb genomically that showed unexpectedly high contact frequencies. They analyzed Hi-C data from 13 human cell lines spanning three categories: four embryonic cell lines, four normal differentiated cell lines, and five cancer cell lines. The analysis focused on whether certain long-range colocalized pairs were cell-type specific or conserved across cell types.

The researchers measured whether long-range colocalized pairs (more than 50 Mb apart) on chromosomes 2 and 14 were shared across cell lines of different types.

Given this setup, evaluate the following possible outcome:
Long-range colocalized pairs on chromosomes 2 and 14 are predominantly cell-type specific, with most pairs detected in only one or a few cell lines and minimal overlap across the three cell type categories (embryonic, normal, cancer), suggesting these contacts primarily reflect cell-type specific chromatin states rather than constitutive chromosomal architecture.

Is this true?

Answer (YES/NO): NO